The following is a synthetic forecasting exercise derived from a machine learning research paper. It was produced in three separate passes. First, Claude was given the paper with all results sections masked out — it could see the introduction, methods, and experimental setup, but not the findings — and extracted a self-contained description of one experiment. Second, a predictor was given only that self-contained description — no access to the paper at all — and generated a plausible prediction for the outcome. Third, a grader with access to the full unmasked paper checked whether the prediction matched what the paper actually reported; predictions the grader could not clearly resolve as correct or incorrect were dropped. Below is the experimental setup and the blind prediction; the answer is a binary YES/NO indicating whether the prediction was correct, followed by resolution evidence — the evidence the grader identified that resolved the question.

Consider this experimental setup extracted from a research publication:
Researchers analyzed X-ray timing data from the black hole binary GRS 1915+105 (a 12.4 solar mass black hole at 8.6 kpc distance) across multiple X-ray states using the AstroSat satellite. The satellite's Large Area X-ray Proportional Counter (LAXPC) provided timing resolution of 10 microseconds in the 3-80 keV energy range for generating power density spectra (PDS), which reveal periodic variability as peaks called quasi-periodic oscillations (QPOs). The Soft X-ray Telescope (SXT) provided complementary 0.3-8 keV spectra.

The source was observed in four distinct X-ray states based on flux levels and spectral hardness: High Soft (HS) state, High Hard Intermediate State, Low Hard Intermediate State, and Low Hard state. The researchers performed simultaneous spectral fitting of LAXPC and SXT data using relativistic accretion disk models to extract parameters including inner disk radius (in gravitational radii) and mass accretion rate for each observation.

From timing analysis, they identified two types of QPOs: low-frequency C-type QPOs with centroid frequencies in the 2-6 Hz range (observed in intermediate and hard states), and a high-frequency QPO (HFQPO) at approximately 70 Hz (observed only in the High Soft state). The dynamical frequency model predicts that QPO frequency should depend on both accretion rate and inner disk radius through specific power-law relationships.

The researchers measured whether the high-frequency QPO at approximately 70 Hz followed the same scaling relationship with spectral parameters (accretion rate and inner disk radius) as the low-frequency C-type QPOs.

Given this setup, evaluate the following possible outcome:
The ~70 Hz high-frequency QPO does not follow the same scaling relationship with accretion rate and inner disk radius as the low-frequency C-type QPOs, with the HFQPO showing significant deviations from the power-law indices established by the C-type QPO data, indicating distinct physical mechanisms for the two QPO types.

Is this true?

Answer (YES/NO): NO